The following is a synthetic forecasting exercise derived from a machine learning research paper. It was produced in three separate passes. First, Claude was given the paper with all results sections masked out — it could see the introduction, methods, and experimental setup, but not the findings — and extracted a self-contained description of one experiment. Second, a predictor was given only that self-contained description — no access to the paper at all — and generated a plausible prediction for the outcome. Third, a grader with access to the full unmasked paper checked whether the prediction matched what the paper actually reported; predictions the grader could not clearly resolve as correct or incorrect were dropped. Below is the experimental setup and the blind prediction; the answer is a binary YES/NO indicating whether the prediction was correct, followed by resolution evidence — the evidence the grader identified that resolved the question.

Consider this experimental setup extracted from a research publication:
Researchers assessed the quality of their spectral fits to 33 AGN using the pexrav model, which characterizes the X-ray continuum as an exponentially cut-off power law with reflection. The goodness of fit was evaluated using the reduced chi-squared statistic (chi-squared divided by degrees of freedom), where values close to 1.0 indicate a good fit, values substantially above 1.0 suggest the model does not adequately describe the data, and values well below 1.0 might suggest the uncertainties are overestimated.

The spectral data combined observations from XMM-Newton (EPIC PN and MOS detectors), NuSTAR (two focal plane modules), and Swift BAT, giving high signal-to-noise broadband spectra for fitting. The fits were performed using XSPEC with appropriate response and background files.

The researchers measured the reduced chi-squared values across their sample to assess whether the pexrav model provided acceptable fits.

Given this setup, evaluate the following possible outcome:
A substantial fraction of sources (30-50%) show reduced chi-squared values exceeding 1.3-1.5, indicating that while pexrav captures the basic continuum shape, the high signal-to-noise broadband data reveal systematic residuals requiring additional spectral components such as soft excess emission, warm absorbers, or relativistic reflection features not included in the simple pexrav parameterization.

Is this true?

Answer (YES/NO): NO